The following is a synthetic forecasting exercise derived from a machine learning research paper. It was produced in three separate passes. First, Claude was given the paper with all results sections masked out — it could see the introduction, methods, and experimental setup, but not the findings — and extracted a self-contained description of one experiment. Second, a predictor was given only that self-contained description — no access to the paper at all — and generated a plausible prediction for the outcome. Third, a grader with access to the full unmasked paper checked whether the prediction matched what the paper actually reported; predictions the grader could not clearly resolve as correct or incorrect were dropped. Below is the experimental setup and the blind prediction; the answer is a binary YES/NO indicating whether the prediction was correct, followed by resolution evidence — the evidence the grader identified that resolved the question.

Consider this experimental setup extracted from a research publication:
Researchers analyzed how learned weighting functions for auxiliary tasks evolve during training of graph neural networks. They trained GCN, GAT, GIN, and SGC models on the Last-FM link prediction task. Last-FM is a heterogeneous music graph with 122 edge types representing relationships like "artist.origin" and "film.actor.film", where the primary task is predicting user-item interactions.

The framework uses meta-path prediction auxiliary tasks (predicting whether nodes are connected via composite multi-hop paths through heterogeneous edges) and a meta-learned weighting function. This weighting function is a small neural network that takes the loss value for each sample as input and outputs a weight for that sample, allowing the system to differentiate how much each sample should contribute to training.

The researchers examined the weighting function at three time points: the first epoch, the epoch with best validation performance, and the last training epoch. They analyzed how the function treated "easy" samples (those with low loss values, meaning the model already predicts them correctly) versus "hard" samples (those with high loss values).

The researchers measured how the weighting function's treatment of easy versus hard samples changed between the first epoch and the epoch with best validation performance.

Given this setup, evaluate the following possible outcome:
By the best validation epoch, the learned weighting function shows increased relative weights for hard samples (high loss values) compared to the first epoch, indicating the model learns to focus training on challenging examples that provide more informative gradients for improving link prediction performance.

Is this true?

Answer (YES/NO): YES